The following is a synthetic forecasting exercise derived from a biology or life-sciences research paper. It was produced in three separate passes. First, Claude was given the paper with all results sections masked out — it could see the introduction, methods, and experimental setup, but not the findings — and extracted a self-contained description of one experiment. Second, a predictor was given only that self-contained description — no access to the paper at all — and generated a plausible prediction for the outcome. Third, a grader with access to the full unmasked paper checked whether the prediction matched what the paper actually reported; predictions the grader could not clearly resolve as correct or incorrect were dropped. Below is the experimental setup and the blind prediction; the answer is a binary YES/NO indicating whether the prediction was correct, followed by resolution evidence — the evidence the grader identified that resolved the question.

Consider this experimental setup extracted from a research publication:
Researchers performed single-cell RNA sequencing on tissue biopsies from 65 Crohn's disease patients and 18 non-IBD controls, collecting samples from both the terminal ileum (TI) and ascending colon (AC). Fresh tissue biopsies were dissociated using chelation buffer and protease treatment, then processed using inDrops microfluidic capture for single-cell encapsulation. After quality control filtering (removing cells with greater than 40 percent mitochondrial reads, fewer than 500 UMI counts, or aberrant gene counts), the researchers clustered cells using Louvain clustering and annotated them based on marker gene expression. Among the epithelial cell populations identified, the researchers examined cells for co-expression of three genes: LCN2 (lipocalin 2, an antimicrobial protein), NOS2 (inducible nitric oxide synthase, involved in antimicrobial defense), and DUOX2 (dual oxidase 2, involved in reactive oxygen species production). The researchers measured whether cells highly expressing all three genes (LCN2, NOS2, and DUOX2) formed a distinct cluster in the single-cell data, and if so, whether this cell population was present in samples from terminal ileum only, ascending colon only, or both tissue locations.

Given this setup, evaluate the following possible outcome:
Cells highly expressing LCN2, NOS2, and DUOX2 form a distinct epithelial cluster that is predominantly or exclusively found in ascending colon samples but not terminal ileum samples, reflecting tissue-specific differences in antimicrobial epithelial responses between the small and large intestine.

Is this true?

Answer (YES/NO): NO